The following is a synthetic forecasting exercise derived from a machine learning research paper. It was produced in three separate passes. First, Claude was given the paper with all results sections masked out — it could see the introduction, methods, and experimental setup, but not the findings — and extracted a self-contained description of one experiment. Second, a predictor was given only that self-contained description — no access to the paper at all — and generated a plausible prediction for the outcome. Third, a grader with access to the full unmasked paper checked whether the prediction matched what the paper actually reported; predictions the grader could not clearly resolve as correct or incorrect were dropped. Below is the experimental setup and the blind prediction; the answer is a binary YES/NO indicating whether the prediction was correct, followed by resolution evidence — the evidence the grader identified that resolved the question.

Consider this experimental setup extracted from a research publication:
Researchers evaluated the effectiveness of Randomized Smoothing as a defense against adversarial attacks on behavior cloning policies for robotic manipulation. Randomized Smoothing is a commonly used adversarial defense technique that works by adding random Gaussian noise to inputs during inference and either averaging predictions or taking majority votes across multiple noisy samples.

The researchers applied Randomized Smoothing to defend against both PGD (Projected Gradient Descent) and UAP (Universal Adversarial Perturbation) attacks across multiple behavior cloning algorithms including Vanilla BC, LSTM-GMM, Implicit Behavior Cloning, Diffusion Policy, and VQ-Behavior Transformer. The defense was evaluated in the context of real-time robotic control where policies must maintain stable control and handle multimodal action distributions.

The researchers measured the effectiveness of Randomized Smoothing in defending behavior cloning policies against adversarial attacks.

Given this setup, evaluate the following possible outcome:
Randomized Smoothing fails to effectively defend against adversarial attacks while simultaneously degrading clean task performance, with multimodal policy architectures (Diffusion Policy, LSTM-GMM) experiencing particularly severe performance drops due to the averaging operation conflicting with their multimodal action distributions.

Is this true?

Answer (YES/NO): NO